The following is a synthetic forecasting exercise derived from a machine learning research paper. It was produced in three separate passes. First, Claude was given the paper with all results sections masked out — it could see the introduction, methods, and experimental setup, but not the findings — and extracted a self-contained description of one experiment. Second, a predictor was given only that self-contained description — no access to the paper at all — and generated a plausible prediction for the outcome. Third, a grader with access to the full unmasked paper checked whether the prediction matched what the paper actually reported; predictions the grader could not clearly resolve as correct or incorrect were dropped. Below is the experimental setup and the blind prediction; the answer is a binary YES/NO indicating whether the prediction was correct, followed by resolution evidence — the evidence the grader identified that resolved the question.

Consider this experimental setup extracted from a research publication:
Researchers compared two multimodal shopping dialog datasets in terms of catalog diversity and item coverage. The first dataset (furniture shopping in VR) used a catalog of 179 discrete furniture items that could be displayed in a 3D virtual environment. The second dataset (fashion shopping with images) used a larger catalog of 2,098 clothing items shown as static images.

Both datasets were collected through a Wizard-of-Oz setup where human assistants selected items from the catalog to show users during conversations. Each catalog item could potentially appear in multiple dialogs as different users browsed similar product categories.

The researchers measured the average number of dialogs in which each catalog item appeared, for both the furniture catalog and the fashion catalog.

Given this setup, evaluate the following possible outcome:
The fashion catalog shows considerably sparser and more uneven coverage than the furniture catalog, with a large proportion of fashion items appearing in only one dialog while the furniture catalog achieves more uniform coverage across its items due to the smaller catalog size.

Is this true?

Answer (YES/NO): NO